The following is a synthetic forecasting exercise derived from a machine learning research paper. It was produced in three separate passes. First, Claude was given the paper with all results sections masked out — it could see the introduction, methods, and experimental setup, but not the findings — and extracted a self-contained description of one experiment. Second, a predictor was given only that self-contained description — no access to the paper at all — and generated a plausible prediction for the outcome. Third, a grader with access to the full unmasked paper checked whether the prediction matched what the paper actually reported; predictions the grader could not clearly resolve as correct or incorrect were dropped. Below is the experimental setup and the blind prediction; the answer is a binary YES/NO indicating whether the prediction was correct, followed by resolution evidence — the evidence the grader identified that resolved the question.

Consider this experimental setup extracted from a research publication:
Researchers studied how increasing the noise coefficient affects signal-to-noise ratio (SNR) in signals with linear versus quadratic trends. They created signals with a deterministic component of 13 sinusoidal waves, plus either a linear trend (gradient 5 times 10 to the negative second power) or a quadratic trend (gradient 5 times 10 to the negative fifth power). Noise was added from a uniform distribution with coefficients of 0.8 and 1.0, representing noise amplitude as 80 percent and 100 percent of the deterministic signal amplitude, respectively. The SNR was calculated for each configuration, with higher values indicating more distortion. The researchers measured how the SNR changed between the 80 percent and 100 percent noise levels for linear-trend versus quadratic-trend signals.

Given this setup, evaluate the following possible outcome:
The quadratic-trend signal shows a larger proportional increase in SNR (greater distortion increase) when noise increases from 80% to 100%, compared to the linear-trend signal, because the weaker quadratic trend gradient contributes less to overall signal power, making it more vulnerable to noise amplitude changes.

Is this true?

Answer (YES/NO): YES